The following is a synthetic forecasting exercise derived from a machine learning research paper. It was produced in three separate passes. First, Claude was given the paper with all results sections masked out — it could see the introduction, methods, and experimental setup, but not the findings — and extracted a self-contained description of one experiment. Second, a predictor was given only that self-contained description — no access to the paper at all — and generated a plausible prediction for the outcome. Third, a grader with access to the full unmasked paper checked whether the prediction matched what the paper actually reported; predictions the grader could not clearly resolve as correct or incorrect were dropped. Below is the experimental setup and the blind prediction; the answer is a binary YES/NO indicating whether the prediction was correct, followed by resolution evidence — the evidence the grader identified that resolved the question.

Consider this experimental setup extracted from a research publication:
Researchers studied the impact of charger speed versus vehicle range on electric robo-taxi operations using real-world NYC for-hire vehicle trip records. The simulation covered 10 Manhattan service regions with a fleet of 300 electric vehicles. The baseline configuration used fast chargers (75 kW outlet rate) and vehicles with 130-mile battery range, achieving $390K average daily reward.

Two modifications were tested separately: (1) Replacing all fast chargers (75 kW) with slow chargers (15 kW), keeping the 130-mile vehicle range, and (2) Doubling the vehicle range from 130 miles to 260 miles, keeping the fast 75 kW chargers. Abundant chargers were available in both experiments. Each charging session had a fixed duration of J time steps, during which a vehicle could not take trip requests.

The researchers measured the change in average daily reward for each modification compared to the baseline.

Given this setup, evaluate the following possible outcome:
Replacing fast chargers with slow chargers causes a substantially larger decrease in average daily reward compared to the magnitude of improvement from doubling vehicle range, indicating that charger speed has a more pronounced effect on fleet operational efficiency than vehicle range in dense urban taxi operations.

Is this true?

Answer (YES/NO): YES